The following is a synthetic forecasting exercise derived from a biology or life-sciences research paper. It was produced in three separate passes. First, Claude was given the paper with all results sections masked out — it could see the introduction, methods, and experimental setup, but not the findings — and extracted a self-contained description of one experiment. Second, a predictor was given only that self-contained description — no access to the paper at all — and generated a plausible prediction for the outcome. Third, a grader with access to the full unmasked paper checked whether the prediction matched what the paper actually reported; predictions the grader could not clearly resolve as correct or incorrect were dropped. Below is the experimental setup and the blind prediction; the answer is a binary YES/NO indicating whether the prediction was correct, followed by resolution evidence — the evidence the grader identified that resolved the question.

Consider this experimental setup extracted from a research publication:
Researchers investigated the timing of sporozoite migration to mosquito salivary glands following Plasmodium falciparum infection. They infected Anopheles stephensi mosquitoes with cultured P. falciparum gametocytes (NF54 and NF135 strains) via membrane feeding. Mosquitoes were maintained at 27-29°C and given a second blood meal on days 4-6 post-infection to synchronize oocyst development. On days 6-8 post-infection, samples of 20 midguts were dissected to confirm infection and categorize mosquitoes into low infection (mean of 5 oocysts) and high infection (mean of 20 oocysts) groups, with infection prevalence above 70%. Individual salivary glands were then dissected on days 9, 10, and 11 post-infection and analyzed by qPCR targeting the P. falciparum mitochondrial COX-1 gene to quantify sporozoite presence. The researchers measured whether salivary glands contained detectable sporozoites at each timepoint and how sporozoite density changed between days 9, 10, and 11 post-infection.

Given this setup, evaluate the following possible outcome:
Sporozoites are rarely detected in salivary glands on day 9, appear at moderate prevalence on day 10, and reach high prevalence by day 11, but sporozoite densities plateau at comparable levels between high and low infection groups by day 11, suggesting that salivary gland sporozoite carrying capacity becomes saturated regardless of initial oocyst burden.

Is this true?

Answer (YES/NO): NO